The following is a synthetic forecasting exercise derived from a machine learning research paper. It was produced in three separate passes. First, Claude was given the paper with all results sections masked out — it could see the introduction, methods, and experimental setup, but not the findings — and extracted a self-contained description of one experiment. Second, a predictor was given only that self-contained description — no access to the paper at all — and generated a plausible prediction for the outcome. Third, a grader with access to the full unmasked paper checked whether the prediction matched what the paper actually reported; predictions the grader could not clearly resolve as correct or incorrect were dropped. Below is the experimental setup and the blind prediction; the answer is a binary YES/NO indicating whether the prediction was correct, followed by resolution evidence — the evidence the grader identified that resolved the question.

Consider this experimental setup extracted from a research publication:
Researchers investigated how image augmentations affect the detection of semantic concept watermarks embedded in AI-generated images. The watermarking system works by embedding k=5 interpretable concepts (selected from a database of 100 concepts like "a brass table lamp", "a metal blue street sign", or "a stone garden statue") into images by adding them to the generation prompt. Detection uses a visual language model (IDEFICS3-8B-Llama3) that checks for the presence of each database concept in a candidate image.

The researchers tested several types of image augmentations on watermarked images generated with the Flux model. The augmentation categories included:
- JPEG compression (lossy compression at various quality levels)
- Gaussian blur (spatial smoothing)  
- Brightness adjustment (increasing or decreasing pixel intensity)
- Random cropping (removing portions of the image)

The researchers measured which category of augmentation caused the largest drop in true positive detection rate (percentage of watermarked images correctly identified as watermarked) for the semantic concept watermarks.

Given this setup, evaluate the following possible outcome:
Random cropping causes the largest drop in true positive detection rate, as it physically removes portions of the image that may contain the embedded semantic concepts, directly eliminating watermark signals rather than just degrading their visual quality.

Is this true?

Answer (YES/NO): NO